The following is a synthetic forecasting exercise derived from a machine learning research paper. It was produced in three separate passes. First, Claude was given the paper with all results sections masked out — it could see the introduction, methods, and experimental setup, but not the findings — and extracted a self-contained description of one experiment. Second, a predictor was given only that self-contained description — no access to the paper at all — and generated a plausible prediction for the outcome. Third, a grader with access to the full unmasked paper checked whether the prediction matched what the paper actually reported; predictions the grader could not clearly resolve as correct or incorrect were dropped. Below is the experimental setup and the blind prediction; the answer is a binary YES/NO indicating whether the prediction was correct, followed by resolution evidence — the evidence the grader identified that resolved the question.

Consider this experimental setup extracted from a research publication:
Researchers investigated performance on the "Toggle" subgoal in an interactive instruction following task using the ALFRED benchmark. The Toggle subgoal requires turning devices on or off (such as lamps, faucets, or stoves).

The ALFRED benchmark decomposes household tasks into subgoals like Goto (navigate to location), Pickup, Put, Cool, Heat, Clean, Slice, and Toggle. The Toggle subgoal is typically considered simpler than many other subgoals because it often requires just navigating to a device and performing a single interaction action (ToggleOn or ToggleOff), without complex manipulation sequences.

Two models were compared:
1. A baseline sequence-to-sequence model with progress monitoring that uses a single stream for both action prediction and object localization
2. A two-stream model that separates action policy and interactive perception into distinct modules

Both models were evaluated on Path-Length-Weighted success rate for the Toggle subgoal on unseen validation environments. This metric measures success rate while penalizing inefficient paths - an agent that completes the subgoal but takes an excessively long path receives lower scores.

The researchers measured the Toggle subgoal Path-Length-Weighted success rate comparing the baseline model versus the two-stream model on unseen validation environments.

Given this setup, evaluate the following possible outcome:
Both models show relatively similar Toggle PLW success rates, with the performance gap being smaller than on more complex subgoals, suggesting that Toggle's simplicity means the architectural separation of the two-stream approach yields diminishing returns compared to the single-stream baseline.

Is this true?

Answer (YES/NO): NO